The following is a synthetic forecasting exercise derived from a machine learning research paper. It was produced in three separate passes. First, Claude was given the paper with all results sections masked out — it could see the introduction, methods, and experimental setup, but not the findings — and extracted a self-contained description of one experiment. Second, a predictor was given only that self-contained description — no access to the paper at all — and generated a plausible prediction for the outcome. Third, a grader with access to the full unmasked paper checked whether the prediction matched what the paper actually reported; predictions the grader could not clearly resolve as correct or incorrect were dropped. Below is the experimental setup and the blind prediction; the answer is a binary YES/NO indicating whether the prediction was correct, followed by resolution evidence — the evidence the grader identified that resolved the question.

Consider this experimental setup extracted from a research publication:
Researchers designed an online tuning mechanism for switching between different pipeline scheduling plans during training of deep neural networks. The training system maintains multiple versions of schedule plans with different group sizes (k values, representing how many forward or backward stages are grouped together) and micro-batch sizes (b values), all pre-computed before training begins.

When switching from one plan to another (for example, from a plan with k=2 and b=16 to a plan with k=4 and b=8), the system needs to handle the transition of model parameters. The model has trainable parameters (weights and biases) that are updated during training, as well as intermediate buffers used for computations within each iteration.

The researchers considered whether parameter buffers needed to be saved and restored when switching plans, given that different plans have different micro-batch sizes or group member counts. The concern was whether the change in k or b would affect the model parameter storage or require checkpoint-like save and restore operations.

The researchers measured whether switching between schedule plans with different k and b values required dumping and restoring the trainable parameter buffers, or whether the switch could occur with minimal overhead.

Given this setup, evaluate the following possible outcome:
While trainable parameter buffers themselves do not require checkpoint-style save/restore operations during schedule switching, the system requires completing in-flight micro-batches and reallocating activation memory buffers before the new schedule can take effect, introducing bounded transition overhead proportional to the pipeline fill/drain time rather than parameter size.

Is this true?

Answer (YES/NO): NO